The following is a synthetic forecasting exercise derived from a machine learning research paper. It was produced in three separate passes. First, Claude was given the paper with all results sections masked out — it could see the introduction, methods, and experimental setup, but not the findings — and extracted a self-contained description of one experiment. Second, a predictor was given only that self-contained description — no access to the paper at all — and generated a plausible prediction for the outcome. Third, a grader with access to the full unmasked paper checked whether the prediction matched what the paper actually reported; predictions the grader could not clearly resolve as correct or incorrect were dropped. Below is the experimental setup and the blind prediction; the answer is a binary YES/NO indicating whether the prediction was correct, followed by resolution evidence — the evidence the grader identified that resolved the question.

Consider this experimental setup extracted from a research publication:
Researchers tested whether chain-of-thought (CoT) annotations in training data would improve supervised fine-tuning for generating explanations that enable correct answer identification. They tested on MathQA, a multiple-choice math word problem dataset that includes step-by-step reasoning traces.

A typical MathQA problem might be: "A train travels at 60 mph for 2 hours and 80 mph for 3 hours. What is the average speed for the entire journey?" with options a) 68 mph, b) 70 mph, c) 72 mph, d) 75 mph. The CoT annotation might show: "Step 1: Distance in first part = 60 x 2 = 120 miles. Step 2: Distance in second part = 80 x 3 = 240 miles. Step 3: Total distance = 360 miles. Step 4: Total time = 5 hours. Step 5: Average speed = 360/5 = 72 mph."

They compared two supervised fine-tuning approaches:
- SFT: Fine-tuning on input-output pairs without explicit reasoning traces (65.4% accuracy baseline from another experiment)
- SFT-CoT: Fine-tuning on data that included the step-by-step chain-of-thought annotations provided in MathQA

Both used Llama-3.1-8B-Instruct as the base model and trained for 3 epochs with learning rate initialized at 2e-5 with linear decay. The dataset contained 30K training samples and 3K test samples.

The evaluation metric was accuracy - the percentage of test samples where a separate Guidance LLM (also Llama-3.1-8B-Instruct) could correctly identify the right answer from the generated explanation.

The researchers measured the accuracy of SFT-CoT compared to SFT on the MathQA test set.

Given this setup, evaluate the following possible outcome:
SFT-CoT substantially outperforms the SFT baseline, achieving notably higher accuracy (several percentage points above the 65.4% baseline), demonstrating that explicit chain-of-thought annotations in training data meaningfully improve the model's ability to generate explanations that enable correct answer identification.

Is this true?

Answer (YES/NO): NO